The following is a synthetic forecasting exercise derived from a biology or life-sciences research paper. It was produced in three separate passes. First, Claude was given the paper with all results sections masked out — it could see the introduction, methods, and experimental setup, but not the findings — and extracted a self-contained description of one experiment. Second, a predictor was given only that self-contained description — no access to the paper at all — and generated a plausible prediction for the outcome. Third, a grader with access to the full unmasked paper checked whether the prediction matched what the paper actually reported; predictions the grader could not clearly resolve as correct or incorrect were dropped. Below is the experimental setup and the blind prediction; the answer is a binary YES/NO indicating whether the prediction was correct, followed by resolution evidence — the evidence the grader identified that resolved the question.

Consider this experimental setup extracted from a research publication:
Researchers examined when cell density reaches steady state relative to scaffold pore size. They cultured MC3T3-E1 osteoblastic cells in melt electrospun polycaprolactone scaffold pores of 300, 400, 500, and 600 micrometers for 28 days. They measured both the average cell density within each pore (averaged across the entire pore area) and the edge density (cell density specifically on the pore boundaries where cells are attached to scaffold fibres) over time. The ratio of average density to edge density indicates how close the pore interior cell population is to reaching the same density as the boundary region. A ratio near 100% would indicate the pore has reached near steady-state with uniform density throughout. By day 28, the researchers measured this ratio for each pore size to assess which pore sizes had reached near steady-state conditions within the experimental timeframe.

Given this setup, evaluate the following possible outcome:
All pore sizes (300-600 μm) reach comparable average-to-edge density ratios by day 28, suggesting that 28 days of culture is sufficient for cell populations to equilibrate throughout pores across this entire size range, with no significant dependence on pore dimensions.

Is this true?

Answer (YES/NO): NO